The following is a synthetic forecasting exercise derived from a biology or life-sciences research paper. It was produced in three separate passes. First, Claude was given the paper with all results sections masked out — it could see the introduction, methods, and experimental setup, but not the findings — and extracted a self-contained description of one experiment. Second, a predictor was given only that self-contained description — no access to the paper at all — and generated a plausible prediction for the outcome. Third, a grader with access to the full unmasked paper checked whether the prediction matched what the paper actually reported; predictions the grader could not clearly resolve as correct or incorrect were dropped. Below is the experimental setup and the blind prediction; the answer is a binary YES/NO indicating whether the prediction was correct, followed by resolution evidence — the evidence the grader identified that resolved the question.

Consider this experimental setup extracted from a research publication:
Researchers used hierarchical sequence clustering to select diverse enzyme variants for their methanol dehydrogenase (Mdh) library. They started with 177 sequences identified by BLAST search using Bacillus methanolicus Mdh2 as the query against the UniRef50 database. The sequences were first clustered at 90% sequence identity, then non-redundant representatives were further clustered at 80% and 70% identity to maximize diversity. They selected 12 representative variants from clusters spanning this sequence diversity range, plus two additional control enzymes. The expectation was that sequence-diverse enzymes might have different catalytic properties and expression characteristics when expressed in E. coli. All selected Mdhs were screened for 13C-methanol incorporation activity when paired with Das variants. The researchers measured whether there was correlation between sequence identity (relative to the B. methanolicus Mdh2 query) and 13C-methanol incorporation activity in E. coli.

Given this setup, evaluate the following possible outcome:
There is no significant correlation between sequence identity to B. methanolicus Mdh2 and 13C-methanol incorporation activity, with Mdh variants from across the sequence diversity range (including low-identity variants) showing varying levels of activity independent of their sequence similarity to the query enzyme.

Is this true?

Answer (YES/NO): YES